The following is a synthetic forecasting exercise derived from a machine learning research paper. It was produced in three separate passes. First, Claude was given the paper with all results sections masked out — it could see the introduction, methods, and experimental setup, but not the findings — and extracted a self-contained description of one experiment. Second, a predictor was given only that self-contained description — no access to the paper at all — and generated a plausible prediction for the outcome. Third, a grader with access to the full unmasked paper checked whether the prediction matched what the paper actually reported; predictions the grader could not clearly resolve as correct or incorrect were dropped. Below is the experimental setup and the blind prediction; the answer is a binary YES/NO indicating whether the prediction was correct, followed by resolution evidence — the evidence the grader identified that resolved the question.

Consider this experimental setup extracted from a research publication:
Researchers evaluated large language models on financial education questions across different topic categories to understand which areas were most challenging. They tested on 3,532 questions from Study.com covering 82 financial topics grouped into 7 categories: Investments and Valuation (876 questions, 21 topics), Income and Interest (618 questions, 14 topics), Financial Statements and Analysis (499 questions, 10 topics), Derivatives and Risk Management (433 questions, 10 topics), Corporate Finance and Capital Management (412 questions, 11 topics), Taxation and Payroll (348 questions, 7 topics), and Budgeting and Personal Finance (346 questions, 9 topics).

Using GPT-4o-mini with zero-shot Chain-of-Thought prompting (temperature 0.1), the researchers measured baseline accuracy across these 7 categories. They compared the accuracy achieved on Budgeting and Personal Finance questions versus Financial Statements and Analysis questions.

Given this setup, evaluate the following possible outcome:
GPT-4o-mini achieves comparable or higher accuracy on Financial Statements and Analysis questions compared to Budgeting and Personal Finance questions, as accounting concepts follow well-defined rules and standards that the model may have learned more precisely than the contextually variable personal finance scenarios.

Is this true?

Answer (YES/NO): YES